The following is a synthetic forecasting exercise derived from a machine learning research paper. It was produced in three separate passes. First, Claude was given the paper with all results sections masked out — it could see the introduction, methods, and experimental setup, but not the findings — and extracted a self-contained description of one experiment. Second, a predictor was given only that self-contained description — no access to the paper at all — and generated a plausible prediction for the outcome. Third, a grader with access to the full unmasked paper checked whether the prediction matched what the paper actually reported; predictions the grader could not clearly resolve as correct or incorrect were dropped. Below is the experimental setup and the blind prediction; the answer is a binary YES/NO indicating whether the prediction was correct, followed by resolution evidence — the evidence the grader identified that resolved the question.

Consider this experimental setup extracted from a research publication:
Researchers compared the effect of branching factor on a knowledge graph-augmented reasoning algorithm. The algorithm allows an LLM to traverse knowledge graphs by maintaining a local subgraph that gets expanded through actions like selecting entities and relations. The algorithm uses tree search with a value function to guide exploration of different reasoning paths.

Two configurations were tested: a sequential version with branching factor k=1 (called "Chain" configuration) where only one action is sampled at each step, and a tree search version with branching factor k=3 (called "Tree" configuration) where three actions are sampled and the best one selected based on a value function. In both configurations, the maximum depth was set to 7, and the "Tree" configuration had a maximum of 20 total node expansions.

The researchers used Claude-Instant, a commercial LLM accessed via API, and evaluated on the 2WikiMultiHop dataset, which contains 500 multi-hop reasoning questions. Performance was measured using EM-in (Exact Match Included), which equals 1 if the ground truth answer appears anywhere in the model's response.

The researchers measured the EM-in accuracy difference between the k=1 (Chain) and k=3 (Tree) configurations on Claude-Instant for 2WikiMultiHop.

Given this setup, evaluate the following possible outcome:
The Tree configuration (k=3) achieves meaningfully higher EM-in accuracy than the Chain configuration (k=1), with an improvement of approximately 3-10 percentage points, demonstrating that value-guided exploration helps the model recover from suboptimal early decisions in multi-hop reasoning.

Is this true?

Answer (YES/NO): NO